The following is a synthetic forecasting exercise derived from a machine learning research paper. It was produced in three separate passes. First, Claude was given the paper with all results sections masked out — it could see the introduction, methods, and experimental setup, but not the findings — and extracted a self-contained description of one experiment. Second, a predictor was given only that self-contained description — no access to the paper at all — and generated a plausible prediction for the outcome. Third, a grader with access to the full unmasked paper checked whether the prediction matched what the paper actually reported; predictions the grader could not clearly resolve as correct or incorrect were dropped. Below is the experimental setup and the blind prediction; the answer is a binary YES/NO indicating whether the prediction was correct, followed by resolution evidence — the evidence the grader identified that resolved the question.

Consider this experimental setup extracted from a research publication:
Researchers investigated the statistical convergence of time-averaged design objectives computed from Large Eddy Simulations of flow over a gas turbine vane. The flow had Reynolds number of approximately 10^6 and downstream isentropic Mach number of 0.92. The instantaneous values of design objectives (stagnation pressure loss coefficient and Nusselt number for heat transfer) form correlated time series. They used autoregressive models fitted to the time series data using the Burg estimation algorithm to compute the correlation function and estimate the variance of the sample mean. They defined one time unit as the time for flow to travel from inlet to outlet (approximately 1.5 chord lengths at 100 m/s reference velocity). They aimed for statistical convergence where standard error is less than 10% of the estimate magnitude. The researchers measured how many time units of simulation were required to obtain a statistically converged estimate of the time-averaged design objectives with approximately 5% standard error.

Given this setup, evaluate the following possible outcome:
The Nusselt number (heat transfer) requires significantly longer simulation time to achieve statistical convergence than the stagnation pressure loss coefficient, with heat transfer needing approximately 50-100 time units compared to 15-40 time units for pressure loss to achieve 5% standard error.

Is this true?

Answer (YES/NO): NO